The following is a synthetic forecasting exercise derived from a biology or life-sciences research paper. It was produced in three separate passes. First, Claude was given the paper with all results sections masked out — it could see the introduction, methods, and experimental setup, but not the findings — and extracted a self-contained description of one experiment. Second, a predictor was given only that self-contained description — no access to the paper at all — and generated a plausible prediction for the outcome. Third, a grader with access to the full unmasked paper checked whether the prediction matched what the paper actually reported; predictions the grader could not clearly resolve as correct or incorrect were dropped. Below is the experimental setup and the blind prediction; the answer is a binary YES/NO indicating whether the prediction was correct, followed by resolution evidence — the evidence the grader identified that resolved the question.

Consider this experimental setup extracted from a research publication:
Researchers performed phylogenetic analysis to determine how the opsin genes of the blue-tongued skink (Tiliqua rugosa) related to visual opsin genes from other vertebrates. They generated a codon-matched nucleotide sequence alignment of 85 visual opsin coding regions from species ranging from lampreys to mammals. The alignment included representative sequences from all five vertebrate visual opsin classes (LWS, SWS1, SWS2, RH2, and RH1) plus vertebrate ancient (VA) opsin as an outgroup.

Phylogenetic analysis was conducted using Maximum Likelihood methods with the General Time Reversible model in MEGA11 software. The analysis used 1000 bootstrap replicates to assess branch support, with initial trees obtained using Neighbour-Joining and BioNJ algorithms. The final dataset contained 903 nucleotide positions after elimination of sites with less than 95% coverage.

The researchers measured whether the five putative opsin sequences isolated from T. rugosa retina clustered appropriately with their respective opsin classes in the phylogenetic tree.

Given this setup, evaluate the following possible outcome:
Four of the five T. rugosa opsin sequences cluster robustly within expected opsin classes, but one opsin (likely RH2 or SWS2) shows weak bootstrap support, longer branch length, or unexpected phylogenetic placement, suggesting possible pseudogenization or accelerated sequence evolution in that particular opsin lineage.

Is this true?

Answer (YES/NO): NO